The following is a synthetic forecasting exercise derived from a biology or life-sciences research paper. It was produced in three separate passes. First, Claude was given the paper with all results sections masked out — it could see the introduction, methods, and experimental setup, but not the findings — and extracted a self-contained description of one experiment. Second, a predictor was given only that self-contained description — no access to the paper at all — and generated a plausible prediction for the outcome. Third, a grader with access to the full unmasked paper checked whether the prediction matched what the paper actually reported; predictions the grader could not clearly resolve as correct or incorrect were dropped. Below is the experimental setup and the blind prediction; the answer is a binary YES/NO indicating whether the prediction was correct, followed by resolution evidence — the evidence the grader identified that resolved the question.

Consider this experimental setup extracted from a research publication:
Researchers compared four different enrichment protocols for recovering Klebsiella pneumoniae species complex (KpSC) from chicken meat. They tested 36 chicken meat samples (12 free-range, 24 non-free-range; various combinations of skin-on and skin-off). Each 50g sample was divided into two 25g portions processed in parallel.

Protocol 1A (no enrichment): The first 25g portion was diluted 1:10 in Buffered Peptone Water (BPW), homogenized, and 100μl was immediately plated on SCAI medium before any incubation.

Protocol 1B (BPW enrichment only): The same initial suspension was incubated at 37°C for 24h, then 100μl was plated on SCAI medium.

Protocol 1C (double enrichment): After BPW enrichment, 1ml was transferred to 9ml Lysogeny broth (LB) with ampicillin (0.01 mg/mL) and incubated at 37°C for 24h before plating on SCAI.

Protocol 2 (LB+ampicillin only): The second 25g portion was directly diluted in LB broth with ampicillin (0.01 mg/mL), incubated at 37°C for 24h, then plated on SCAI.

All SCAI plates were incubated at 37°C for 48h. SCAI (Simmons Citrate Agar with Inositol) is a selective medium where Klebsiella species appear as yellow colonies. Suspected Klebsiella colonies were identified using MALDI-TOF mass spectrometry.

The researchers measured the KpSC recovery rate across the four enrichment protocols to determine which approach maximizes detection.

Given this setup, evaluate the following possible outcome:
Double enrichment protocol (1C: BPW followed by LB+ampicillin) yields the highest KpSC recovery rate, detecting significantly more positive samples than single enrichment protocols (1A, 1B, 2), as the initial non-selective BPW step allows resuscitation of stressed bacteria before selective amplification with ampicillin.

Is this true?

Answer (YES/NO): NO